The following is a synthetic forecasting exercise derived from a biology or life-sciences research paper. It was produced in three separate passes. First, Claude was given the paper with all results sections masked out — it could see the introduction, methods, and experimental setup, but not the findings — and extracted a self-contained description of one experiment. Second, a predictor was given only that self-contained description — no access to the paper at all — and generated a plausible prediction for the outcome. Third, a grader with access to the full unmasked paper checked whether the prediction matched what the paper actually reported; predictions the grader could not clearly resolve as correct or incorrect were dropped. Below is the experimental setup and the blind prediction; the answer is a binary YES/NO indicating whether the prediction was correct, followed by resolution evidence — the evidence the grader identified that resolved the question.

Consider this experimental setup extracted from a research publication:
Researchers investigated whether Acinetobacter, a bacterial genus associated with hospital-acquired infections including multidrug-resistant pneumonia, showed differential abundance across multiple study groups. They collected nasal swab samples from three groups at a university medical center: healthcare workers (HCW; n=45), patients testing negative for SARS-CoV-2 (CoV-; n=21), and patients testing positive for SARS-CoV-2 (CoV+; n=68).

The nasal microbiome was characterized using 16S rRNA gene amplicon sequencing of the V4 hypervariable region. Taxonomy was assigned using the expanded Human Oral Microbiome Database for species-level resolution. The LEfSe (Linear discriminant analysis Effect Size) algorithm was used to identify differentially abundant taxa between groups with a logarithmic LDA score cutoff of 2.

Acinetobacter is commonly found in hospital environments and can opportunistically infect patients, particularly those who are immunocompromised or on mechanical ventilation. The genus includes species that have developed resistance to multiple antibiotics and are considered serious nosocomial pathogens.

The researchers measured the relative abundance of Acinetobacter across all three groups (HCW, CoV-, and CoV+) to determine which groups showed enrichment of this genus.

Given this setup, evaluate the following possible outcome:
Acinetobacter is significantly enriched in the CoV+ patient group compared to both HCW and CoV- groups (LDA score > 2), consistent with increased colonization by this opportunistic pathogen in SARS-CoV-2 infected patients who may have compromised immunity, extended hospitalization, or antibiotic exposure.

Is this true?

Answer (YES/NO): NO